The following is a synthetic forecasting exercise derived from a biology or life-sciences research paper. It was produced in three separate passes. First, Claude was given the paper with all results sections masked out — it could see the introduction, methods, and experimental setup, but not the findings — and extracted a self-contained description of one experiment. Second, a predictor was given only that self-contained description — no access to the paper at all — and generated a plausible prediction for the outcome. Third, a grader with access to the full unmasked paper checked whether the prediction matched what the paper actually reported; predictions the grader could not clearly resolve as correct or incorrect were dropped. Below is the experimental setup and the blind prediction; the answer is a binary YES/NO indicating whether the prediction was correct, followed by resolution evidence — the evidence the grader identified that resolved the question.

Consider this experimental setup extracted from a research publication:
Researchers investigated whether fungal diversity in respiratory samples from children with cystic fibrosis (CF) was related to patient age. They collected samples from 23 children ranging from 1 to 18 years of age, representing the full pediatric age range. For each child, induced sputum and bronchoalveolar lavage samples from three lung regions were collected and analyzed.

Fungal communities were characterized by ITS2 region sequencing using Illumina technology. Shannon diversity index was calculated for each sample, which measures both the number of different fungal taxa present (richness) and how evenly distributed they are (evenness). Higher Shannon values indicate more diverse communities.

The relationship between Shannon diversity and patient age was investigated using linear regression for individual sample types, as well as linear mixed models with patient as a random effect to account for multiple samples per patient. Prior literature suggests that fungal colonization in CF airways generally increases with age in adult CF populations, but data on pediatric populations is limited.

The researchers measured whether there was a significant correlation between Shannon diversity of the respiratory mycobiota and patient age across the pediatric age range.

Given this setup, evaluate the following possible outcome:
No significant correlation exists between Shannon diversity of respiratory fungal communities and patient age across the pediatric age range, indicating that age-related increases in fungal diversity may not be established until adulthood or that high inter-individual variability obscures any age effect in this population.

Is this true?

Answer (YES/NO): NO